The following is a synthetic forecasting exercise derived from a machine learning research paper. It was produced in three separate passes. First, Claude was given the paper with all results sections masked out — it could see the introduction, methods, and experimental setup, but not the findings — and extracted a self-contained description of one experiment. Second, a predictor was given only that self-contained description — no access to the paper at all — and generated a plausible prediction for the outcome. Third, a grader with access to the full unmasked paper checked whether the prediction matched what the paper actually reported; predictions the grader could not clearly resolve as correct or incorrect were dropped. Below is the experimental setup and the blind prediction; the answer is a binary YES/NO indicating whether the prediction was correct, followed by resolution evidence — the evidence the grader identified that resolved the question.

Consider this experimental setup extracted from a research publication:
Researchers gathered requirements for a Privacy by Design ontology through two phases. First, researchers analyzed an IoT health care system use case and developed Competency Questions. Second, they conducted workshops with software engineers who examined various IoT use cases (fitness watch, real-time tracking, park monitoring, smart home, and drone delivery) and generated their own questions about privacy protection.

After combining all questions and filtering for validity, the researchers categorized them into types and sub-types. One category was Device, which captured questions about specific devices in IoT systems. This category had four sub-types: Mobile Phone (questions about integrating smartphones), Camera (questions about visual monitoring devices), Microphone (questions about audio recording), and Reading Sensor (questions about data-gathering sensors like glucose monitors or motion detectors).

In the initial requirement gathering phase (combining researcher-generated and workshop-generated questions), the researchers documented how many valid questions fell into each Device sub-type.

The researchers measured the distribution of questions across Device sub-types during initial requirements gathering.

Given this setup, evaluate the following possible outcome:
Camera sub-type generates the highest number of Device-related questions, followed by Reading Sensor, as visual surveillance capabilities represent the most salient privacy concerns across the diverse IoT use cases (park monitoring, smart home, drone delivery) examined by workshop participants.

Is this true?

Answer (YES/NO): NO